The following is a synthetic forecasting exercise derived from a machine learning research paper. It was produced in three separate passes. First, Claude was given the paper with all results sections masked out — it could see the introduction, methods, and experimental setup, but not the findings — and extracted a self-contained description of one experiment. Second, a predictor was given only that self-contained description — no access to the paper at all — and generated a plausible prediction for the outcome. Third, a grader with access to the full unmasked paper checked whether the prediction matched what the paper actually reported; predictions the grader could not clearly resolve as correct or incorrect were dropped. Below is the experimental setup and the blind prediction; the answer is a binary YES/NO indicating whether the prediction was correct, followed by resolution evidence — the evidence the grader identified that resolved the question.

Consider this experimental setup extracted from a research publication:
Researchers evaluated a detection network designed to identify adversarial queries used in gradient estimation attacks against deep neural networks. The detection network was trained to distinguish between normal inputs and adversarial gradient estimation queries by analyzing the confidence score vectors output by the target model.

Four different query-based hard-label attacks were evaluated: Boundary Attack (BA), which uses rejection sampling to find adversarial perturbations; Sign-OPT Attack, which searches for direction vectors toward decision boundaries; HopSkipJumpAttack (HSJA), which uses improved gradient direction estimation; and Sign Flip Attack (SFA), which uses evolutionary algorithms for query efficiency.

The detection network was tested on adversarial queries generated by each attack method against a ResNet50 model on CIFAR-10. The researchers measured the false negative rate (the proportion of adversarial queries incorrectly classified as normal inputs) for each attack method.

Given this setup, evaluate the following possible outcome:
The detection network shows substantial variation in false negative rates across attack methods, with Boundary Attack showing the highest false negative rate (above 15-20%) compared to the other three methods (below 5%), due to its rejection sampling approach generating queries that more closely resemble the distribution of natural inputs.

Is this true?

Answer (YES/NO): NO